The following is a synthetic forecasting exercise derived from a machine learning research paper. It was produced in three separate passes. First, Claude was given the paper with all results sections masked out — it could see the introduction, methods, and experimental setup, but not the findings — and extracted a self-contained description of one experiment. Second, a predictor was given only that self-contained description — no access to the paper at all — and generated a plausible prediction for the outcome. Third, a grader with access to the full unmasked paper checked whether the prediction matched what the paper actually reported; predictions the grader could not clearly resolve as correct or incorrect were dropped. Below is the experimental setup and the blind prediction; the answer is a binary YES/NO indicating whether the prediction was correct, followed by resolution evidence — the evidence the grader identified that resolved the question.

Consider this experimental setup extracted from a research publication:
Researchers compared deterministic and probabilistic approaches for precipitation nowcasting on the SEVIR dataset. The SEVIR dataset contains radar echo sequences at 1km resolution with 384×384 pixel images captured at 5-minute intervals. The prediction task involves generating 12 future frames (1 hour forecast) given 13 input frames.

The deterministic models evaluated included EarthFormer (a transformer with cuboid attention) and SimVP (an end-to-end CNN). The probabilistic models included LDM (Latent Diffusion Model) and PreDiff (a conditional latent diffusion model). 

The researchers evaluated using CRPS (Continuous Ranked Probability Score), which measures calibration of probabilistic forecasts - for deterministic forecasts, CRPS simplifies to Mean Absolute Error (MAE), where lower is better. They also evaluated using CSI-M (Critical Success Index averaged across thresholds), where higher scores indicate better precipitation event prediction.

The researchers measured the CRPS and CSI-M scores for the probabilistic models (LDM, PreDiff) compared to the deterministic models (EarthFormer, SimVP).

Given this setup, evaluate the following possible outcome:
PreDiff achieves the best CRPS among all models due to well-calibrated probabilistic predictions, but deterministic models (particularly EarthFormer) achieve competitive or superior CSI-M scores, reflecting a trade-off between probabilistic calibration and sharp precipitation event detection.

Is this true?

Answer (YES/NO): YES